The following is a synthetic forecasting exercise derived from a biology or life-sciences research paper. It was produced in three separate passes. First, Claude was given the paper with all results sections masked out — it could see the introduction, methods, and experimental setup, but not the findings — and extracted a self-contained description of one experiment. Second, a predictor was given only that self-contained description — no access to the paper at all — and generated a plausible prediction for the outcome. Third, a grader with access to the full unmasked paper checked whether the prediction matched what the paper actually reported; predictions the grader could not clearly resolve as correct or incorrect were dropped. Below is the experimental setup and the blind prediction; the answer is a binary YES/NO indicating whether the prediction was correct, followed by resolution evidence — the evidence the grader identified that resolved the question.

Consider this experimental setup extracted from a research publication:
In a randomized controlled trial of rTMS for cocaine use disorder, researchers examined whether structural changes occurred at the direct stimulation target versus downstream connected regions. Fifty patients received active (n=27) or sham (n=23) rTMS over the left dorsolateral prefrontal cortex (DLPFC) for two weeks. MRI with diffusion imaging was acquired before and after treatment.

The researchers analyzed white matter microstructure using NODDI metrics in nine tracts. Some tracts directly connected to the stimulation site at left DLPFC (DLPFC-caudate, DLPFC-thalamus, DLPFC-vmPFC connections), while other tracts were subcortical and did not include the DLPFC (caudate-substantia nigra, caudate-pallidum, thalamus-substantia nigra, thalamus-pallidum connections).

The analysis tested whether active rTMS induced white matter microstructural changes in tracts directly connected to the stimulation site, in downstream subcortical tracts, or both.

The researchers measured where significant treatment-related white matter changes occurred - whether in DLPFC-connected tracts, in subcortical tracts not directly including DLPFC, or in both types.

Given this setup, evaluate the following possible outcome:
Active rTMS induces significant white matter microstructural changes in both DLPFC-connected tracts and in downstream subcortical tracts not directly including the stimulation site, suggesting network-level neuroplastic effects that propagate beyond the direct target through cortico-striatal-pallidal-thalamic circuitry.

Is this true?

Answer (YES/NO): NO